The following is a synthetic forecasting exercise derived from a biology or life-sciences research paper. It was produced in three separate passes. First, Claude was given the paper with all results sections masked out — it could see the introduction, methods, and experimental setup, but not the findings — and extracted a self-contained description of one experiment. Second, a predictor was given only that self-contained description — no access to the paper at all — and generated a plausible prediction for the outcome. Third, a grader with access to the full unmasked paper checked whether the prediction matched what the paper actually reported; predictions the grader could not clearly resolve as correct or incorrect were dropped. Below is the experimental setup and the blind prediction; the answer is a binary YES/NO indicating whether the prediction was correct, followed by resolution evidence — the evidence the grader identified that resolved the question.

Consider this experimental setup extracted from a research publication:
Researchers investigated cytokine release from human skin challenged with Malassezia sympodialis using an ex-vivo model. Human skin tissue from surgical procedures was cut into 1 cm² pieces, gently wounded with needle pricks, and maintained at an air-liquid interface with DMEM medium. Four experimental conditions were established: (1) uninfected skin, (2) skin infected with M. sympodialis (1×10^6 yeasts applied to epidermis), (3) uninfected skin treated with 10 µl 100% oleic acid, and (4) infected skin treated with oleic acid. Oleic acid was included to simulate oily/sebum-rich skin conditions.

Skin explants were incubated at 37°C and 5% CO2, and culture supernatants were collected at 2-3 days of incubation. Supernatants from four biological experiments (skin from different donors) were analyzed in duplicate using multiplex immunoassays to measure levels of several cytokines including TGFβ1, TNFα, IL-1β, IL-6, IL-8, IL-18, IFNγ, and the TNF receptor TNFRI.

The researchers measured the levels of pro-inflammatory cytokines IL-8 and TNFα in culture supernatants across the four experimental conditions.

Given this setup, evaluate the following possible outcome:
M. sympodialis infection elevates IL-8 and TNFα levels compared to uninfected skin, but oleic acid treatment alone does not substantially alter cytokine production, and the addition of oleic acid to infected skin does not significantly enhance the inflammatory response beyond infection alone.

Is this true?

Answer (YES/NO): NO